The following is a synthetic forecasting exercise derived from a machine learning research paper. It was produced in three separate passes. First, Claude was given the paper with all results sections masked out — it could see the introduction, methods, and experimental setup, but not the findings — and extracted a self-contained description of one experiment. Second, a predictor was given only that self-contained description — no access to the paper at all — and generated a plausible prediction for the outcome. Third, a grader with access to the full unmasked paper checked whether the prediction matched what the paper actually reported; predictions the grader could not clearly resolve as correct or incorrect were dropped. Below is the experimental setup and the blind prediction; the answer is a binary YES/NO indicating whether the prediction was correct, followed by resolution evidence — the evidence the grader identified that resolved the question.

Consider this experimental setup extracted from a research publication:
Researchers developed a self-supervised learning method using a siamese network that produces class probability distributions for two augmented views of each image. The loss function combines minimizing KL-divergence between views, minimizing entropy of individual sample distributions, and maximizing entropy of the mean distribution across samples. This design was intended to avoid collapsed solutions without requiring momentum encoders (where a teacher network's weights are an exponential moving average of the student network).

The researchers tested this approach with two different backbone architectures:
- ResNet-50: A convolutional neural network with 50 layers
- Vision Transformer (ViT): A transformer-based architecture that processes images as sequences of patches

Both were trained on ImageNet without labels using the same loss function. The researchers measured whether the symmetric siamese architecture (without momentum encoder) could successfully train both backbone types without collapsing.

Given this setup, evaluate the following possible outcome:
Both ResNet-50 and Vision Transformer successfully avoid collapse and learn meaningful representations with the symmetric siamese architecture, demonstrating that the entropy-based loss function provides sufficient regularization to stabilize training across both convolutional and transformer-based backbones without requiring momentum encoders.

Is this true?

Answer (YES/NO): YES